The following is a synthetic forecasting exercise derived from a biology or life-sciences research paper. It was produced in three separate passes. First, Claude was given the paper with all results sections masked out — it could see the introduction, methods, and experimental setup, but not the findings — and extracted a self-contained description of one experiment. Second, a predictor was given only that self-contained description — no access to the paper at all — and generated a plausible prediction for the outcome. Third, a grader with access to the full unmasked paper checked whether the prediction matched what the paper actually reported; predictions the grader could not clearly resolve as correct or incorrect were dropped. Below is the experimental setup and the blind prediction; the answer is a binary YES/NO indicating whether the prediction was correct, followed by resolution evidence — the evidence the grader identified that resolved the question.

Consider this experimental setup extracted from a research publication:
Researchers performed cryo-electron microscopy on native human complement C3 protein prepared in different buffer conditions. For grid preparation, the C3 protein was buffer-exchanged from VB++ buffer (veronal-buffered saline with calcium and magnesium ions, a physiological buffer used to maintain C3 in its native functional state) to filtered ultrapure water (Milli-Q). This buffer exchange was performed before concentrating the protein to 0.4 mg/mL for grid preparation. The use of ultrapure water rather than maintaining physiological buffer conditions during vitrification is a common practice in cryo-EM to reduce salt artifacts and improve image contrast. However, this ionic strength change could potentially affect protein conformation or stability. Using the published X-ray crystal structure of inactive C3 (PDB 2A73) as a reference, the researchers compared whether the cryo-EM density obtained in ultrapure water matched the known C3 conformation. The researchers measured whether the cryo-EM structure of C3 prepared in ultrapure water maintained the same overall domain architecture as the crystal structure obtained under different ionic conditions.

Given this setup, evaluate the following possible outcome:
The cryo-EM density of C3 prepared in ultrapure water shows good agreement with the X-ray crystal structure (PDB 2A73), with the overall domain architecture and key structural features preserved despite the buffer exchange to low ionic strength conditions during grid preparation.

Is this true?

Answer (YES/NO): NO